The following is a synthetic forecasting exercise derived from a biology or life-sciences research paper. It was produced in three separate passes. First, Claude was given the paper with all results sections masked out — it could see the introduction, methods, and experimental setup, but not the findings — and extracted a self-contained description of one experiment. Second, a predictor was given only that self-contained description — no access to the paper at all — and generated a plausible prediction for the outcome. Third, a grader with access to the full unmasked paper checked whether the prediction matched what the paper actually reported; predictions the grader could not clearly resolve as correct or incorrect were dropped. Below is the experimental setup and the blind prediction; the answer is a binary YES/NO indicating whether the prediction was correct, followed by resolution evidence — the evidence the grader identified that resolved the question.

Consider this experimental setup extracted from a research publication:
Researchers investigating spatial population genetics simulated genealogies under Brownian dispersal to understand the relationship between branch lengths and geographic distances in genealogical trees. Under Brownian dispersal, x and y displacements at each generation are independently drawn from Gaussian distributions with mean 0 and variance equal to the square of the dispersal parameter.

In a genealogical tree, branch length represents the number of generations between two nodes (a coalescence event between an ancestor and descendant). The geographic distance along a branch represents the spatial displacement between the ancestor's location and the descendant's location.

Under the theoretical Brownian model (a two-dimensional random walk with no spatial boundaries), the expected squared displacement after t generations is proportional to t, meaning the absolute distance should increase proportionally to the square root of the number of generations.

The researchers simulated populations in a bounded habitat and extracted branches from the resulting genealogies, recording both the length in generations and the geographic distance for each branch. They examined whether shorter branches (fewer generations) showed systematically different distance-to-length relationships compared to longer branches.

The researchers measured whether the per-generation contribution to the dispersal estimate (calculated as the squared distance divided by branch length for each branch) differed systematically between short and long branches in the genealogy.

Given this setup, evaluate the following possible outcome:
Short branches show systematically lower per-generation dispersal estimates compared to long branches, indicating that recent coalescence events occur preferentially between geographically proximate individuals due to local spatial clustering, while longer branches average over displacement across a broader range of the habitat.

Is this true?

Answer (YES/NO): NO